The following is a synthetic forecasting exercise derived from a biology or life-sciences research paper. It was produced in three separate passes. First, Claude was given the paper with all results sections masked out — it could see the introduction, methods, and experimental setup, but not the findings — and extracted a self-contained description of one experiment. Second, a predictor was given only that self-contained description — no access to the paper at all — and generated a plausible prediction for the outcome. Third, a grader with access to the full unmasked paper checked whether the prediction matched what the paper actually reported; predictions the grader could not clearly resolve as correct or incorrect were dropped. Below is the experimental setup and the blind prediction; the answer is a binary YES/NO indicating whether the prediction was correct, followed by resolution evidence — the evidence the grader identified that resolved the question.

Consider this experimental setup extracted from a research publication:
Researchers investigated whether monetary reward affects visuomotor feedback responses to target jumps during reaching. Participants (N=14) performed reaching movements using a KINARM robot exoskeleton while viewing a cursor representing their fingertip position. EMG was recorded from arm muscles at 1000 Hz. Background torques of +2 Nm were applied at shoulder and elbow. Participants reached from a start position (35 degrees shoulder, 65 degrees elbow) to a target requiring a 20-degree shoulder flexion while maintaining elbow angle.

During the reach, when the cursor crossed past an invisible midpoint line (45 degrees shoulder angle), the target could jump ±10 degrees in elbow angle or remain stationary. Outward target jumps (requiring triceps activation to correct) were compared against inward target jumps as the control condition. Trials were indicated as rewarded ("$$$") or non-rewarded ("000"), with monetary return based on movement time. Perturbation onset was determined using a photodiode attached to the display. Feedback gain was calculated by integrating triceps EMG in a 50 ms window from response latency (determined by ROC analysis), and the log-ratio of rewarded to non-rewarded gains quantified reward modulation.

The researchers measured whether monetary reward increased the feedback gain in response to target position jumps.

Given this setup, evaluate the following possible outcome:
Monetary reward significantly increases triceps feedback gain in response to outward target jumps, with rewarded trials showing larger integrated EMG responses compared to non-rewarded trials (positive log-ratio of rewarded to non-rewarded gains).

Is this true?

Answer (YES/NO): YES